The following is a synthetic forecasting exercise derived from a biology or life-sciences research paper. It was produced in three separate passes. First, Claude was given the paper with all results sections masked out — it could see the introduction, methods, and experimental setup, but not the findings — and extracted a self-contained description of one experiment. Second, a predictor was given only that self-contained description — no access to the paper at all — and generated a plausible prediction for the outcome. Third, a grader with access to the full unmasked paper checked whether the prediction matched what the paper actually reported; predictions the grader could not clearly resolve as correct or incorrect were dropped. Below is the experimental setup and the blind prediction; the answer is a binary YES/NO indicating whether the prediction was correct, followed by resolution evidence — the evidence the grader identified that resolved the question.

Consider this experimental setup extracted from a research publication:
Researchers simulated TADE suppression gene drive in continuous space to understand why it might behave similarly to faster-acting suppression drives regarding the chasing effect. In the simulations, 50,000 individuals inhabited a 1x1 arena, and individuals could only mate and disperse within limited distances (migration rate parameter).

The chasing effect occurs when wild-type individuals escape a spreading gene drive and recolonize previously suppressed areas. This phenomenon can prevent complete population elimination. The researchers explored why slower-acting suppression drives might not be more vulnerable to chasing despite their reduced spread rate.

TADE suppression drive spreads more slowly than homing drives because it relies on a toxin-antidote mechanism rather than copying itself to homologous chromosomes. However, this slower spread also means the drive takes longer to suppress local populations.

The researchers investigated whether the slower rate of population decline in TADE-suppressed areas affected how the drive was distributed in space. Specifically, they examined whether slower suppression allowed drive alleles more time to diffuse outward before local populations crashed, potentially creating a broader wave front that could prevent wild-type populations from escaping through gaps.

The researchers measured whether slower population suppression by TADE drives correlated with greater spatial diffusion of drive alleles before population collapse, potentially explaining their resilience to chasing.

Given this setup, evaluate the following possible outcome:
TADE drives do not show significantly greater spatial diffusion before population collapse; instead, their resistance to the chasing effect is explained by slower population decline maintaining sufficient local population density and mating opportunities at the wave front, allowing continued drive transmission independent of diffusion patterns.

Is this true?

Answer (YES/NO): NO